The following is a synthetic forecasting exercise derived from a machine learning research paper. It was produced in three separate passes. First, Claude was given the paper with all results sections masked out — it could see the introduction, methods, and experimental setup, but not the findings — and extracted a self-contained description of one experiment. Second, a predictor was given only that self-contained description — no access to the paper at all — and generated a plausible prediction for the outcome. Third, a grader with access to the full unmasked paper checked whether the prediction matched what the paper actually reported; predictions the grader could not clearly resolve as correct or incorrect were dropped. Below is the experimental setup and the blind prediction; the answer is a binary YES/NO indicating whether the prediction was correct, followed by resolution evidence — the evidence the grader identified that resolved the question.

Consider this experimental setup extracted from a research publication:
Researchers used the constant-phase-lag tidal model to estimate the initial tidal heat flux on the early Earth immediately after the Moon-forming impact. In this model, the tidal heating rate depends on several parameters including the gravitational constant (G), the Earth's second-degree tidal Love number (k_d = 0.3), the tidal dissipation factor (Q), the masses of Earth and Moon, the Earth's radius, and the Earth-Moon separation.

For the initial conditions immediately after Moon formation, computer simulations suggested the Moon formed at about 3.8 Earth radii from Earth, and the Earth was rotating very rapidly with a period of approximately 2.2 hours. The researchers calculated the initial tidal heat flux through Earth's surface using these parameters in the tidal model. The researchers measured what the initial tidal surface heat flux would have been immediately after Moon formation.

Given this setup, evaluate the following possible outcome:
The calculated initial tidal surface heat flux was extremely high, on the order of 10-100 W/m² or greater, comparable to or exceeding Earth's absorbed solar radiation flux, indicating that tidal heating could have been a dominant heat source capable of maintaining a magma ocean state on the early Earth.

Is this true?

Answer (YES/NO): NO